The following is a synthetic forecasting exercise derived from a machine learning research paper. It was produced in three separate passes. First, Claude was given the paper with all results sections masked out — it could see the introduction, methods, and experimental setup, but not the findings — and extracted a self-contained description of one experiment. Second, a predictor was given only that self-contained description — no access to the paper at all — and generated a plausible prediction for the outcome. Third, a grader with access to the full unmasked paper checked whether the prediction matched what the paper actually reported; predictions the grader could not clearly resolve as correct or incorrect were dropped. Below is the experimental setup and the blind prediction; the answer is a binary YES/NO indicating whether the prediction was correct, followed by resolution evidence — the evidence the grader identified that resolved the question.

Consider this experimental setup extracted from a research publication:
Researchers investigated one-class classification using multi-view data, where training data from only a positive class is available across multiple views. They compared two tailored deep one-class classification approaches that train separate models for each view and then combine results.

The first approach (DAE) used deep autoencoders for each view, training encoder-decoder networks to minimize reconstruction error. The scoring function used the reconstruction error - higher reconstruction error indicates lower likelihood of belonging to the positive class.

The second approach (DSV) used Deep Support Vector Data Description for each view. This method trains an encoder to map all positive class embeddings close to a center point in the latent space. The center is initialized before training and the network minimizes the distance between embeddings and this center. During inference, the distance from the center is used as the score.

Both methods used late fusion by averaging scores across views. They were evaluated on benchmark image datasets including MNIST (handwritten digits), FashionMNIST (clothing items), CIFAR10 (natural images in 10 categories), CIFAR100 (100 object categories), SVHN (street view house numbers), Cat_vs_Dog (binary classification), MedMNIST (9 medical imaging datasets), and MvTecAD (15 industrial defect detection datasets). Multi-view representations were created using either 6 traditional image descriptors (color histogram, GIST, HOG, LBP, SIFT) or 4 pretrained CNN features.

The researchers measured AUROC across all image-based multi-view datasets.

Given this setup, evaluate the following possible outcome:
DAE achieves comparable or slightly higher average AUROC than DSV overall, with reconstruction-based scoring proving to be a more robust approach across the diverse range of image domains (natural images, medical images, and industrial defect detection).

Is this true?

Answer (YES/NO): NO